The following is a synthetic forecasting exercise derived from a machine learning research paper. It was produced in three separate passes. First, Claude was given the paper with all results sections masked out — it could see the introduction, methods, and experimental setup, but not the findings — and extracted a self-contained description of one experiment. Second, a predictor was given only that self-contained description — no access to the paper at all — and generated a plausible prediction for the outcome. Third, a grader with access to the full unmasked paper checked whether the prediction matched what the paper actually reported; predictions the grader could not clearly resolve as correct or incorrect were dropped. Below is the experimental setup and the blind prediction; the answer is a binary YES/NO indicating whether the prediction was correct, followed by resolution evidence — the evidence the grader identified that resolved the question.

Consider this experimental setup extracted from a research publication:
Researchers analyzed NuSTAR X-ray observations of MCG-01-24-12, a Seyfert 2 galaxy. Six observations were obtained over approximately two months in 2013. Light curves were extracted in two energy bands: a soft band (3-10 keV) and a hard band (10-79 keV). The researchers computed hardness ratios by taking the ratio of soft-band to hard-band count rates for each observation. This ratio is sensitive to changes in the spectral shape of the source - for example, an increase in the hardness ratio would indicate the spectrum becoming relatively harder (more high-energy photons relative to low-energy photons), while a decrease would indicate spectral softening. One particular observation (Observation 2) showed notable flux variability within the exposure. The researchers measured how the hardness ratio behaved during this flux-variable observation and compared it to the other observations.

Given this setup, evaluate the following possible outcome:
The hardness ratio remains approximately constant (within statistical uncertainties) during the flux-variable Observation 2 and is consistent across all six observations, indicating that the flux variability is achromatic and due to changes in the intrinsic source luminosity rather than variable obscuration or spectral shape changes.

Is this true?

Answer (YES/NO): NO